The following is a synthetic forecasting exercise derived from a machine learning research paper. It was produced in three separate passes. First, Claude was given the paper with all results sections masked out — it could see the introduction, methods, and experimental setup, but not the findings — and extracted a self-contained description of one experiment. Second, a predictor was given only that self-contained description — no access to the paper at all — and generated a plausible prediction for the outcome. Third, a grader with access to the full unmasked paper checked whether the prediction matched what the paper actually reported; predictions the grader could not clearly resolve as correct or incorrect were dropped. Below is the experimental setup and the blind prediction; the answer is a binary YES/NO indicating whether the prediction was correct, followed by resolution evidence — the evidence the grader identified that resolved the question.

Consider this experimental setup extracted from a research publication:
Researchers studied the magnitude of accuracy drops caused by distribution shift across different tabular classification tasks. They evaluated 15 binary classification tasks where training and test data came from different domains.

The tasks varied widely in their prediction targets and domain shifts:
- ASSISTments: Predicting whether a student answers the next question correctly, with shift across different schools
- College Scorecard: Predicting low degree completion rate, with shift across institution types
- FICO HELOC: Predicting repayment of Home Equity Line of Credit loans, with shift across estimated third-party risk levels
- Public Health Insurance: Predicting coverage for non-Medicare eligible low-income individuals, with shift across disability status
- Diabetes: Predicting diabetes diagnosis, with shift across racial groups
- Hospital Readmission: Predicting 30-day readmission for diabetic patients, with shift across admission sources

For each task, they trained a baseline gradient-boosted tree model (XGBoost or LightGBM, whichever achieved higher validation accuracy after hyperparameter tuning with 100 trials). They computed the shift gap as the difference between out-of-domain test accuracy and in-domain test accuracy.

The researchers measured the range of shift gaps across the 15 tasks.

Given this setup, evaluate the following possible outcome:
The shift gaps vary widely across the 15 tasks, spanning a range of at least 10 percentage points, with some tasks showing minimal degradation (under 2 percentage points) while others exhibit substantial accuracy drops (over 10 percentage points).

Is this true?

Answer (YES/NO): YES